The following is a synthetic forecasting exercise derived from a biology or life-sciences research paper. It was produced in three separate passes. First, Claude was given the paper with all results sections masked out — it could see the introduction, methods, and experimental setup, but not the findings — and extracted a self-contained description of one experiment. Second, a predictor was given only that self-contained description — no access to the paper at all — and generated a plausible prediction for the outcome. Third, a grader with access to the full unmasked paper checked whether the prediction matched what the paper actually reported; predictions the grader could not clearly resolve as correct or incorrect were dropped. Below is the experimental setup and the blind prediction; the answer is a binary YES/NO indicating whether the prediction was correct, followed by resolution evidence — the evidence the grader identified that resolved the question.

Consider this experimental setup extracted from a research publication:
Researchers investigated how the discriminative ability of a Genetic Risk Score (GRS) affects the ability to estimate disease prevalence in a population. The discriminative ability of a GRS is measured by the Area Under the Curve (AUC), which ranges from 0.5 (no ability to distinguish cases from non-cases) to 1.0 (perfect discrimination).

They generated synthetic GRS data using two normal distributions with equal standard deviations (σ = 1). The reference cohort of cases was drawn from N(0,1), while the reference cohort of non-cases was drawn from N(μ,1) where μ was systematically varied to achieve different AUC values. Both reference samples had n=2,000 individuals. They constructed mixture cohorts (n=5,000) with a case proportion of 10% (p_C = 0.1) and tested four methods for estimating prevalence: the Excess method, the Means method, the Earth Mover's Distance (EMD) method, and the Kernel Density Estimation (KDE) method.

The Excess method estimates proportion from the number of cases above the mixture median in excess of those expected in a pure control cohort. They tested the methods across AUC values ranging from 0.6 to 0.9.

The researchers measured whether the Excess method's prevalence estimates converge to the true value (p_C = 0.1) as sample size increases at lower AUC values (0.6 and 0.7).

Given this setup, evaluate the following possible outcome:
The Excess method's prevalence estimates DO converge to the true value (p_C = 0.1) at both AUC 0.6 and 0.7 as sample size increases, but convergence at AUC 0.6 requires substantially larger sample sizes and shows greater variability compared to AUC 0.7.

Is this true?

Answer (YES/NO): NO